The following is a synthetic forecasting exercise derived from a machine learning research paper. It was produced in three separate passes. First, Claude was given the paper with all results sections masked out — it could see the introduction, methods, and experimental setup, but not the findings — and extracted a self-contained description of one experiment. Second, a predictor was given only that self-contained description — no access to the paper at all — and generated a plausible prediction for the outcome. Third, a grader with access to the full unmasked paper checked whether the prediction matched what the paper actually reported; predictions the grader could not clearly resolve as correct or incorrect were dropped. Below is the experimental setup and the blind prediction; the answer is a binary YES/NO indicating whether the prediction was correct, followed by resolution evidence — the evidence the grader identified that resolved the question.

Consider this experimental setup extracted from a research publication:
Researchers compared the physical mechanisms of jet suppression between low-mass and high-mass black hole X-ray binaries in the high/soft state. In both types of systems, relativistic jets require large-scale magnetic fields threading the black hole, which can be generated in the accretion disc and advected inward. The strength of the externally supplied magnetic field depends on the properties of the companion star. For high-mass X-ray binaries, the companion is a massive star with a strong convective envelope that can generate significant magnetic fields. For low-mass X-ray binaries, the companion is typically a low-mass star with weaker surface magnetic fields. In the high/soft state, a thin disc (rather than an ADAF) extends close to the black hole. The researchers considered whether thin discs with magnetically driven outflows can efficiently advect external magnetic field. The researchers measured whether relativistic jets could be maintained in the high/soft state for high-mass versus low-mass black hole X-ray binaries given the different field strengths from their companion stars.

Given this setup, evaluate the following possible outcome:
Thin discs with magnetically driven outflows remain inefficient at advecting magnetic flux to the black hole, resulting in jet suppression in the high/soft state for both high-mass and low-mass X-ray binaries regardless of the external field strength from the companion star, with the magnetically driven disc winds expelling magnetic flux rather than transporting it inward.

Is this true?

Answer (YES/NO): NO